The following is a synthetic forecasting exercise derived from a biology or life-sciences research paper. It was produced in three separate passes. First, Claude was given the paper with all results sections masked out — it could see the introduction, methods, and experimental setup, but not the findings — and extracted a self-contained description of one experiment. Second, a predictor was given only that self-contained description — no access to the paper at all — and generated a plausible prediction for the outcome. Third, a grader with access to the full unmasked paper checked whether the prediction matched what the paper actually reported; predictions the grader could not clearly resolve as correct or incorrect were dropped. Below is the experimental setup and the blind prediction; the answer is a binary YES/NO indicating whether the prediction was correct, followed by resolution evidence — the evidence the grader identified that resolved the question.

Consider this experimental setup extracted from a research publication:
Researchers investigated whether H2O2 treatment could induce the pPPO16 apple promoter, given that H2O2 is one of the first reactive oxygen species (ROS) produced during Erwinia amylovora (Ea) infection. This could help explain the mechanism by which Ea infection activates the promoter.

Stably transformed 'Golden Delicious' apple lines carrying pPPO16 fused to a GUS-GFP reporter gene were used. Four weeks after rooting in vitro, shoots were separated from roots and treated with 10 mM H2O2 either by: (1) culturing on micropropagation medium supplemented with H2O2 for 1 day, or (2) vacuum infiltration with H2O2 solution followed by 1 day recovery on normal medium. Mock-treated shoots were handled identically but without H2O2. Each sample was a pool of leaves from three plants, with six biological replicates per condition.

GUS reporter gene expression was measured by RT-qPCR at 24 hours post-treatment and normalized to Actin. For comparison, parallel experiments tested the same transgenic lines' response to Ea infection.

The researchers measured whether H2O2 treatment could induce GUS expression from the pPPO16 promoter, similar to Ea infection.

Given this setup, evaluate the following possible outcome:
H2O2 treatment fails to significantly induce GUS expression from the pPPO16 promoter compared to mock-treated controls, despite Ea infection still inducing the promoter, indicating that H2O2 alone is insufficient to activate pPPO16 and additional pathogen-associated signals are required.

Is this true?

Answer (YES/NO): YES